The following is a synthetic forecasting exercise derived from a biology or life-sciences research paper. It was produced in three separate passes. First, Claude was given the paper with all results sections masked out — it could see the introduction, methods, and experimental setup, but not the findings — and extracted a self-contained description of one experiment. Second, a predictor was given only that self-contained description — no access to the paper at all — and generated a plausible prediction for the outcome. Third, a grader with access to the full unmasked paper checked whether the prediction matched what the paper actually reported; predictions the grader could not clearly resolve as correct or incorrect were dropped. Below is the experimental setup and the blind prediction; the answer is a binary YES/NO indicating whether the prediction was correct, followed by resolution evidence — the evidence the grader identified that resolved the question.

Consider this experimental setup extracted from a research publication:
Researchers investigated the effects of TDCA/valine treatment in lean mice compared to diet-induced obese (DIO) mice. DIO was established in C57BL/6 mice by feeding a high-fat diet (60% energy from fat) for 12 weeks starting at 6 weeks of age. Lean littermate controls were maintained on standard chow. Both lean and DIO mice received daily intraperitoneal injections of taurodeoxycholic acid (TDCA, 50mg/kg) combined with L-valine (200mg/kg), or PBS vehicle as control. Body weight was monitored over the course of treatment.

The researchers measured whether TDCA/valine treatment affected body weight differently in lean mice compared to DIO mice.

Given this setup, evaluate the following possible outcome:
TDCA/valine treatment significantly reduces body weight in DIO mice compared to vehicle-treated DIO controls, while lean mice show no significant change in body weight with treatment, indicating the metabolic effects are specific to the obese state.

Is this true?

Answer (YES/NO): YES